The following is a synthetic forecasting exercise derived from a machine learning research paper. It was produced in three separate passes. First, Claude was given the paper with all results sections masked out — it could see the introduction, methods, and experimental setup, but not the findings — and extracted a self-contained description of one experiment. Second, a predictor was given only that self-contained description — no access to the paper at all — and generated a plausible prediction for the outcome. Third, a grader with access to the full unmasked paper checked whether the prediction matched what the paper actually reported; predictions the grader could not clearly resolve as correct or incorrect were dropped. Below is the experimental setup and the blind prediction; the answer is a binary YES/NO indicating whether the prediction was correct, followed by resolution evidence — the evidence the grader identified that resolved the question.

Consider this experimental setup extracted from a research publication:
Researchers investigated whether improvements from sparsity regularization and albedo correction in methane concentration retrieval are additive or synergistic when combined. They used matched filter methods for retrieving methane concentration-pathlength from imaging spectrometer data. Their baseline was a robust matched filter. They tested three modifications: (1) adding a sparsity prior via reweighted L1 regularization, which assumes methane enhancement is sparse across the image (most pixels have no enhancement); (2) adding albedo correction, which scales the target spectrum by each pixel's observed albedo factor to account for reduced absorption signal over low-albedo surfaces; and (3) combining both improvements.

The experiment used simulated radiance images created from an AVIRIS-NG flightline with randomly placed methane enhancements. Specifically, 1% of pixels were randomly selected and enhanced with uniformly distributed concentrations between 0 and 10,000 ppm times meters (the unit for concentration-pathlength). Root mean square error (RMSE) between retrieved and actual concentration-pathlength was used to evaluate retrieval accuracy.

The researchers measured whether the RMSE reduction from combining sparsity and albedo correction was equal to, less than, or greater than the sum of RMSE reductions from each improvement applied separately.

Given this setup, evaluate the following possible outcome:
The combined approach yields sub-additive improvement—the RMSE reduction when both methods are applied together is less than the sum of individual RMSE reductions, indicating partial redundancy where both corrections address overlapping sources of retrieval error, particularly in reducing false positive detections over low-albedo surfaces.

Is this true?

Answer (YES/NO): NO